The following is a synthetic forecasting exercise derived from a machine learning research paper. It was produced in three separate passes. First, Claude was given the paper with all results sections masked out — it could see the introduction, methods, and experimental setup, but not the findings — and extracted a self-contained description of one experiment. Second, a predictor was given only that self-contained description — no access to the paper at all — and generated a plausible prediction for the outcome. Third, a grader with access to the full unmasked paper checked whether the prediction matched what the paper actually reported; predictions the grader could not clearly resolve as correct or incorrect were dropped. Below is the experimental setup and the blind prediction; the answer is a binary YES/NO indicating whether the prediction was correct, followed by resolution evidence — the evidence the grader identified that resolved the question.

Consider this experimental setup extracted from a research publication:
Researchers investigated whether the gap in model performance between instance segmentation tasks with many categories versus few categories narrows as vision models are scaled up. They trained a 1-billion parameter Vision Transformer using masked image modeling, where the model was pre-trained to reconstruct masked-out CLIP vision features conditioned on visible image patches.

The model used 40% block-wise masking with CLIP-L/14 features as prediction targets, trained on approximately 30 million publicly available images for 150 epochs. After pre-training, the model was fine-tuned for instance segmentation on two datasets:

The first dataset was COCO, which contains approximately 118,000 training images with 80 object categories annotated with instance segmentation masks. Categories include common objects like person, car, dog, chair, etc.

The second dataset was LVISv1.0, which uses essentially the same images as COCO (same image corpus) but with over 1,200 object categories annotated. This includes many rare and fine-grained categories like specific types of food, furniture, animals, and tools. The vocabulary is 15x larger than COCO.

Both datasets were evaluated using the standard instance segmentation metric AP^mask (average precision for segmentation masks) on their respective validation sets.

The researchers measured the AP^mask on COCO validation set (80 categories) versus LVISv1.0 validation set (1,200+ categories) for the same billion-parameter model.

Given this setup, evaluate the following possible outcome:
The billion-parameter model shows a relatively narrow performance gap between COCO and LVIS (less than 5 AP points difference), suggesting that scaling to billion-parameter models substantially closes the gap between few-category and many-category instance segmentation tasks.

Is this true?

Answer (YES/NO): YES